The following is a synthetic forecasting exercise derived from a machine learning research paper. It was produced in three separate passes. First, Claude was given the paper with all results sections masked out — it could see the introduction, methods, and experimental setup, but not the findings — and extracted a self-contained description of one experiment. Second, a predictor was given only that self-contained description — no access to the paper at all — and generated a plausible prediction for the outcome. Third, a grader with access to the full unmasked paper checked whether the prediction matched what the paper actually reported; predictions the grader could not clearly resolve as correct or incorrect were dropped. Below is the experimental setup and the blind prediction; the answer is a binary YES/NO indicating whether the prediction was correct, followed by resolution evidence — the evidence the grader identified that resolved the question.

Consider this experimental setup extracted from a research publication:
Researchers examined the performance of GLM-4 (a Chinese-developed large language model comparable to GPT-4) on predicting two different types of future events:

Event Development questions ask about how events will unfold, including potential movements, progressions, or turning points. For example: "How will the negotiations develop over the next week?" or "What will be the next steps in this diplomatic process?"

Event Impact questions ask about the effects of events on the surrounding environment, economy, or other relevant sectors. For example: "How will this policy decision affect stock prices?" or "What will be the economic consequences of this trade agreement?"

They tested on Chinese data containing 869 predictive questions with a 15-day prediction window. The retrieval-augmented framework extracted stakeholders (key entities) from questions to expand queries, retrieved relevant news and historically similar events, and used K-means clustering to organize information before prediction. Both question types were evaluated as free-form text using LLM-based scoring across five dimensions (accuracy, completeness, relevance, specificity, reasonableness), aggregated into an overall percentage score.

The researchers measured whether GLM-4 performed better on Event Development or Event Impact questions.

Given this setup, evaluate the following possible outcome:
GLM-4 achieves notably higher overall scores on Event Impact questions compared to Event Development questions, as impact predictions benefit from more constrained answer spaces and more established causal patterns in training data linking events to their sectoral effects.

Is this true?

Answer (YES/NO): YES